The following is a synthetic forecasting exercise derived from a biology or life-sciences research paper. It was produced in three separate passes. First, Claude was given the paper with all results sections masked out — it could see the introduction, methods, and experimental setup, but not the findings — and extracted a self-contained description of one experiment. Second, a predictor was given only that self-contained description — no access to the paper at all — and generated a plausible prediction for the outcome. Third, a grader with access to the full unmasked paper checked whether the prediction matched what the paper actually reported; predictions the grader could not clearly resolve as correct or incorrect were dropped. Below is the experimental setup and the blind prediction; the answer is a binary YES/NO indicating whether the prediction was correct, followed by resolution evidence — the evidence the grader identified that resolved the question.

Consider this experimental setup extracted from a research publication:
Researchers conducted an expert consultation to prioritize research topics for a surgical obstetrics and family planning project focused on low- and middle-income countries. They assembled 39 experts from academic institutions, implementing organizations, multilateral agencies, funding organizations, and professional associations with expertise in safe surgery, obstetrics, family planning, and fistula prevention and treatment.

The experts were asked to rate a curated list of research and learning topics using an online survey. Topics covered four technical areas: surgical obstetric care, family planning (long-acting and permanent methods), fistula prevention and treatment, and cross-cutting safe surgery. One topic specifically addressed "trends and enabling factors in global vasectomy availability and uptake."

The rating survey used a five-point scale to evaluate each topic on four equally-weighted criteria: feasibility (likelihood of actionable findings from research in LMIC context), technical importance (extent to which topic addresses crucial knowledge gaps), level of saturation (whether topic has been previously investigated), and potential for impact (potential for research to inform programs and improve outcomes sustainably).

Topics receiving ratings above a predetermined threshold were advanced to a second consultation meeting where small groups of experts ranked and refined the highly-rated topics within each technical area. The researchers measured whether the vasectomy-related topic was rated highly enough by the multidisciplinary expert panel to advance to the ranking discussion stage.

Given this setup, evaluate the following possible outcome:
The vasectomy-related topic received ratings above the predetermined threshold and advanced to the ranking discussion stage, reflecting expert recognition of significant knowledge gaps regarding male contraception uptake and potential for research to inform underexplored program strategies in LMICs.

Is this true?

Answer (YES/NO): NO